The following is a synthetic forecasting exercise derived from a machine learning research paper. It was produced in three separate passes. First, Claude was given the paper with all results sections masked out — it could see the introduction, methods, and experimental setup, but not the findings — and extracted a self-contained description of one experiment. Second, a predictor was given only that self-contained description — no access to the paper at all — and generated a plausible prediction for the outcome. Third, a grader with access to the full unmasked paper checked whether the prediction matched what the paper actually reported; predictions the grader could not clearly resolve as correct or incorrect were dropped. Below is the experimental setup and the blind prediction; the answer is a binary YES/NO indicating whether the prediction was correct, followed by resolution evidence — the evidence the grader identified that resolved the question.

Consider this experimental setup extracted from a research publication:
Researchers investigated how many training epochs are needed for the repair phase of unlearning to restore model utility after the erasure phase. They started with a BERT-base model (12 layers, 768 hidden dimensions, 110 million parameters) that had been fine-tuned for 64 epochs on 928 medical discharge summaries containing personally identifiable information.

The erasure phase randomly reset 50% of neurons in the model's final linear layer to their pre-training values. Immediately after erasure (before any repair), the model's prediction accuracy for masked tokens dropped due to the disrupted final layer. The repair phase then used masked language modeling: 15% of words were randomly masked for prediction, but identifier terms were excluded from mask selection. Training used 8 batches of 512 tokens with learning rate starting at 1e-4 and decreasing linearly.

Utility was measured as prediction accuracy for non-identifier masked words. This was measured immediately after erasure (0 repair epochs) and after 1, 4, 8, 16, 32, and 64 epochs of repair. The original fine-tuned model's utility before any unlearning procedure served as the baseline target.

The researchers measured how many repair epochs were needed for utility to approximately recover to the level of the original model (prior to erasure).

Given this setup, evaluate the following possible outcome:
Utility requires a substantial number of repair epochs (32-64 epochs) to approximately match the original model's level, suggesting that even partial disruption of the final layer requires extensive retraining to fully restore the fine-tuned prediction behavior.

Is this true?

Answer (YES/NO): NO